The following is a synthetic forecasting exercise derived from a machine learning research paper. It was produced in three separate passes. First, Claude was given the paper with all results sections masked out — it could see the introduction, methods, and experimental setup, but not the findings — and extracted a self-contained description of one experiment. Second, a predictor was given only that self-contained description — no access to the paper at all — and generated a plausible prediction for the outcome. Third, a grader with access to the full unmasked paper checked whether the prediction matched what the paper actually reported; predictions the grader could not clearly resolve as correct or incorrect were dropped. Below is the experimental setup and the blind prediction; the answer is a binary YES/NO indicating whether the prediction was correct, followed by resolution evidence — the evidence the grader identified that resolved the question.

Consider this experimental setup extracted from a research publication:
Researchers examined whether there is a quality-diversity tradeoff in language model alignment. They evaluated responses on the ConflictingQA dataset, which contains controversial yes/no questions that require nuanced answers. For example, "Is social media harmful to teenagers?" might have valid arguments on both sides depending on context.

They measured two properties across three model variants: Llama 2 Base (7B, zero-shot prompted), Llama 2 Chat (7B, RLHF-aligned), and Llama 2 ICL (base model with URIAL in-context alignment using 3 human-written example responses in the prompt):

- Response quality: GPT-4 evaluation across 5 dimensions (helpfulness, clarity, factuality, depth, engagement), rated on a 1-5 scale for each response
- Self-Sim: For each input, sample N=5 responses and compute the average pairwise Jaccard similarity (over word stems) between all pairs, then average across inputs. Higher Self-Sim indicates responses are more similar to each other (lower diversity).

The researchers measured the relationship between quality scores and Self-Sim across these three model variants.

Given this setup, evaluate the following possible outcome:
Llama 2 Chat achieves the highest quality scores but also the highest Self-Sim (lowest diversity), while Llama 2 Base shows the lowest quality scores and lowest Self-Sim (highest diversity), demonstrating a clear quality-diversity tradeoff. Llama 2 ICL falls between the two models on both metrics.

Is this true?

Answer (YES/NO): YES